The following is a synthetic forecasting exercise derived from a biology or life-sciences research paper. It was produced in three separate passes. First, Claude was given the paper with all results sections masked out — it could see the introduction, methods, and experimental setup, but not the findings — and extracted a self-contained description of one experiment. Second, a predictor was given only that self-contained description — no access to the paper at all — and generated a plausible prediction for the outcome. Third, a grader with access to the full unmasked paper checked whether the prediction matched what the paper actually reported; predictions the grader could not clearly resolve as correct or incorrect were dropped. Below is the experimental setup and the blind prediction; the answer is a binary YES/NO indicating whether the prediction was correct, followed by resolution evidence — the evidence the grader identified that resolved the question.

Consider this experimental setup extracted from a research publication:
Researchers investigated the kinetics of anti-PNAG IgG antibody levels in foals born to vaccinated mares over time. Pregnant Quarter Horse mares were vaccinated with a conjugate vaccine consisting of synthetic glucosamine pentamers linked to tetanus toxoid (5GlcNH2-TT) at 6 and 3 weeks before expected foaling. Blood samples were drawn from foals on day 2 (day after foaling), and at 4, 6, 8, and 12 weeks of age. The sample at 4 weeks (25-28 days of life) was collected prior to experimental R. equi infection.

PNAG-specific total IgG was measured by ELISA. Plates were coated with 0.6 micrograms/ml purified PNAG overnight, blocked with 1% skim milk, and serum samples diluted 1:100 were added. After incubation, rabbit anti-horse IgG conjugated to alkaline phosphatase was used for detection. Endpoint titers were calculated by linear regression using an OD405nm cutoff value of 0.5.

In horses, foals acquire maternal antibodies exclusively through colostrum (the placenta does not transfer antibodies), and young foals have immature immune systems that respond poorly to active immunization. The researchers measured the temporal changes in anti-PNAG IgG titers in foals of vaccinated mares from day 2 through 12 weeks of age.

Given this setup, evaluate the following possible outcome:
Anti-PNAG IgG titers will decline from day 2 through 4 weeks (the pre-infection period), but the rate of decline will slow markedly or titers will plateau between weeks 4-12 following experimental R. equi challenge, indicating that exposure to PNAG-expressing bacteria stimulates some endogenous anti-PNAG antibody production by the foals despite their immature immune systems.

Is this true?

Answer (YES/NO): NO